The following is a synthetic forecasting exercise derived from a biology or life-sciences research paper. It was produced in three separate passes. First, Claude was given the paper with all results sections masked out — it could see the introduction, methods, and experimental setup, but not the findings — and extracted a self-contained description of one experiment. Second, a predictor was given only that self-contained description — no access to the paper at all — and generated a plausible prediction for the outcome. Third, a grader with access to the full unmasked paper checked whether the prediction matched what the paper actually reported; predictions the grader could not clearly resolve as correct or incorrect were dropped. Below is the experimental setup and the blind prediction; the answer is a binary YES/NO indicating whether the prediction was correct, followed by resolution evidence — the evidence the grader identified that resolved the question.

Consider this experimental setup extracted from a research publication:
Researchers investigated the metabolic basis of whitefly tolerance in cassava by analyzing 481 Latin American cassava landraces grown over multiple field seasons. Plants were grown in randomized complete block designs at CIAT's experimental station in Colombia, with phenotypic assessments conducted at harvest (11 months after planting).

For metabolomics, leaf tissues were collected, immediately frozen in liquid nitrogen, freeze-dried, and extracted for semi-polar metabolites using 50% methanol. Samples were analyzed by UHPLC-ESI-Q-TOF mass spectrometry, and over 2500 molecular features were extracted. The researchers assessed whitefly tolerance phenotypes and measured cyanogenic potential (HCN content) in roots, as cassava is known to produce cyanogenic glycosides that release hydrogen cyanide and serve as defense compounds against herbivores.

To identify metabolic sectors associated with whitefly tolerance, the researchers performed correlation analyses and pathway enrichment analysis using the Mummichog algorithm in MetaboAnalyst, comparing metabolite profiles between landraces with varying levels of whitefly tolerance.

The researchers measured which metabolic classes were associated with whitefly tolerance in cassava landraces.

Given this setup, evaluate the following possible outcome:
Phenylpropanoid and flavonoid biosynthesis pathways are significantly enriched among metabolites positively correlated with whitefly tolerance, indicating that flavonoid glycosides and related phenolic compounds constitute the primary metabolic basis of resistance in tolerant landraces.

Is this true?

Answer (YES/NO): NO